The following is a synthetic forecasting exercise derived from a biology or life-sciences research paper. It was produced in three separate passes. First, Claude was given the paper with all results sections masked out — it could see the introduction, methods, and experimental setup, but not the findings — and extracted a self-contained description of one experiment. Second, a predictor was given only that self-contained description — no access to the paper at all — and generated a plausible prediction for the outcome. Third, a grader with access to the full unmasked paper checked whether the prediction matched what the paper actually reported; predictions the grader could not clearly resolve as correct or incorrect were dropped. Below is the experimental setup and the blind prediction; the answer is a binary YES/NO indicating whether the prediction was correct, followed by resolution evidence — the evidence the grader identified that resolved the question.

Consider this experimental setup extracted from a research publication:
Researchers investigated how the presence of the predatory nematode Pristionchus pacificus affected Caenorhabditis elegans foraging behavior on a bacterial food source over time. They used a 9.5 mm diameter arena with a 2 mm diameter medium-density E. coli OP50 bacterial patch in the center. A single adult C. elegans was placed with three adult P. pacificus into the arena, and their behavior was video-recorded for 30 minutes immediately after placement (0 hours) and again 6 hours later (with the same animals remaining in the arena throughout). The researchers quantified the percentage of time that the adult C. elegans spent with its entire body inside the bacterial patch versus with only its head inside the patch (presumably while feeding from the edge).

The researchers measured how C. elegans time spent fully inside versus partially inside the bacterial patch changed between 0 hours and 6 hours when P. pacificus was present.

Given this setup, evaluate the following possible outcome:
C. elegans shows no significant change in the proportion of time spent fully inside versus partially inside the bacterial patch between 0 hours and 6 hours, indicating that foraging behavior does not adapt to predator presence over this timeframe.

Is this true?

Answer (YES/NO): NO